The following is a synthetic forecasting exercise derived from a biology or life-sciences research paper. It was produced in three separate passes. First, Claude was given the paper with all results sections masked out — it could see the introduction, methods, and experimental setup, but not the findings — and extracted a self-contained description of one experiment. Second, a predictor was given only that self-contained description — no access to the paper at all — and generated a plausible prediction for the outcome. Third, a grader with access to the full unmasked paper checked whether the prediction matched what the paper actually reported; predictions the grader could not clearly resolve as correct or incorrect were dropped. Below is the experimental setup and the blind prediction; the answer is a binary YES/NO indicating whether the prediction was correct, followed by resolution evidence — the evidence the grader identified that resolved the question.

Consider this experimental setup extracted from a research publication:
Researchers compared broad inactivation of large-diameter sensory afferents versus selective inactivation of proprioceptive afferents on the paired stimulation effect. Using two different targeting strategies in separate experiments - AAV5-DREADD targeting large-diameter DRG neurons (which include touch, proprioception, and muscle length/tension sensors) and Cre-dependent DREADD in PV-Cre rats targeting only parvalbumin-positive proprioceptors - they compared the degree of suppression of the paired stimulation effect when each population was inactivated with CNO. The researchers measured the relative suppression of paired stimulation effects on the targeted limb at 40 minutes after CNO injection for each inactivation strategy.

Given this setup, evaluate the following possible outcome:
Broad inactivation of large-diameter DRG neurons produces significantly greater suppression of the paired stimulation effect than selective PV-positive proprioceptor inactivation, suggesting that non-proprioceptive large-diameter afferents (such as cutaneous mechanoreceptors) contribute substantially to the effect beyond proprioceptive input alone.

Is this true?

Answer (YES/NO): NO